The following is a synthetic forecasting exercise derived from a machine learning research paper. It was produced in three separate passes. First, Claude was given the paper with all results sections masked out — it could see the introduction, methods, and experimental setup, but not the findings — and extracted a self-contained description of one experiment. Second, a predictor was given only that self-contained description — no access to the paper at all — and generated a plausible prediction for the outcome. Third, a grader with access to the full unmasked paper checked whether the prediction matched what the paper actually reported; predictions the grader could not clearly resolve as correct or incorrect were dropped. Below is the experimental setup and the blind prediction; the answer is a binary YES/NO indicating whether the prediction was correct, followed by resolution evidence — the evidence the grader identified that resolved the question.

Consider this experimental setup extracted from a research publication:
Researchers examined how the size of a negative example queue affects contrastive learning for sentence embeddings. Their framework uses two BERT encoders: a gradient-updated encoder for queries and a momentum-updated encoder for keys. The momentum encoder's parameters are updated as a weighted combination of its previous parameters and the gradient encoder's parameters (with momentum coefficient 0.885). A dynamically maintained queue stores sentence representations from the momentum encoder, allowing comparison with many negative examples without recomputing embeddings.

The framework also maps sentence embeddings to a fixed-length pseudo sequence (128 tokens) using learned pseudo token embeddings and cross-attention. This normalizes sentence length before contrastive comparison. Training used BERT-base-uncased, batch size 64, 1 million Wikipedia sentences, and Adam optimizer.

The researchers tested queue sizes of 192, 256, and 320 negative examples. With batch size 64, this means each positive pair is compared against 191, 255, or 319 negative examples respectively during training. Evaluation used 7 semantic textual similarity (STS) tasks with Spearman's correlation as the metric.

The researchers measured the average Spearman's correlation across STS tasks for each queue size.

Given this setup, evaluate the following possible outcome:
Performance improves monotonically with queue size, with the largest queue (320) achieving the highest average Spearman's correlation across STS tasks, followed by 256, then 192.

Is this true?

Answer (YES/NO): NO